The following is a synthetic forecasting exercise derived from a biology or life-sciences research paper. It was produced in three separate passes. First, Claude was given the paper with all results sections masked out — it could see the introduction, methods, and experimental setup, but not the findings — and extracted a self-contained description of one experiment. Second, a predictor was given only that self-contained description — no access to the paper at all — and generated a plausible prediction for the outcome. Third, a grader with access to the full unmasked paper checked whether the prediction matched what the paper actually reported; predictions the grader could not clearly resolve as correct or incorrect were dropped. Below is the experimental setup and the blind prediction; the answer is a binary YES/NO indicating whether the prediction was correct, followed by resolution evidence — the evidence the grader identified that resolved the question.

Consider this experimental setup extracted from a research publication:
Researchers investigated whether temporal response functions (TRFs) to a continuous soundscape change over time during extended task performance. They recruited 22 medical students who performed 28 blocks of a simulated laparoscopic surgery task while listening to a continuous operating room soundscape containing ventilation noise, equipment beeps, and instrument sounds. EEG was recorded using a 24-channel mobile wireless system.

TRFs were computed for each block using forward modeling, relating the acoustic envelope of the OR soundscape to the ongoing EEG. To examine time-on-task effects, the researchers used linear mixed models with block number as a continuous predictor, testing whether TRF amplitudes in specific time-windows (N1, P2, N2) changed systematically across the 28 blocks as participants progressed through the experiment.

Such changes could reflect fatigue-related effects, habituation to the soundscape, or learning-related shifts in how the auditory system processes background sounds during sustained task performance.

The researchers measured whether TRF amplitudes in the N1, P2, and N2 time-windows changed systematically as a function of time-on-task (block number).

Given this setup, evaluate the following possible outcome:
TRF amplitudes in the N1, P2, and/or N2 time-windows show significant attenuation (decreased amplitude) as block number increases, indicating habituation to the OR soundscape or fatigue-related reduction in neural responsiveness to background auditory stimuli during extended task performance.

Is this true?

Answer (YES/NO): NO